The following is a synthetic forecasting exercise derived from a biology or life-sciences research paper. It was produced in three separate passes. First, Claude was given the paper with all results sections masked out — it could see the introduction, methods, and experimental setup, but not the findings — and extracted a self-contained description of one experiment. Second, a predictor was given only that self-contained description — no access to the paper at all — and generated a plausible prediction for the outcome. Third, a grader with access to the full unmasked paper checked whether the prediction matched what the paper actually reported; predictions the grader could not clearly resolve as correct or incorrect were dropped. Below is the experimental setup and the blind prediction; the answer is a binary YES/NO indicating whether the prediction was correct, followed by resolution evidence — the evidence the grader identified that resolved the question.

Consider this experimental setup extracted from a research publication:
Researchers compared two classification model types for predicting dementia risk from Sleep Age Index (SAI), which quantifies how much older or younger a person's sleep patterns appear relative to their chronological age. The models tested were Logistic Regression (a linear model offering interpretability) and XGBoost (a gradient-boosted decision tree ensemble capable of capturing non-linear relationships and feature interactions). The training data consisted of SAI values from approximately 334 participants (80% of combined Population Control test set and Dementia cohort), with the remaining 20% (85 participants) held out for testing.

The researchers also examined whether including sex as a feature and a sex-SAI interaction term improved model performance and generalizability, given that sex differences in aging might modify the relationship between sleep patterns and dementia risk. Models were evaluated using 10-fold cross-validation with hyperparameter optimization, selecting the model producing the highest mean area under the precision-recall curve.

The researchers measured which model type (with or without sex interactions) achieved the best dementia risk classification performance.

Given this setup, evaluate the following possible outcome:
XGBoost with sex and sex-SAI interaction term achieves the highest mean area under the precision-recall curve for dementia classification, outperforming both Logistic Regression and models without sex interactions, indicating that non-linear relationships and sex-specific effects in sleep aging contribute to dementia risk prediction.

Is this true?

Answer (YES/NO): NO